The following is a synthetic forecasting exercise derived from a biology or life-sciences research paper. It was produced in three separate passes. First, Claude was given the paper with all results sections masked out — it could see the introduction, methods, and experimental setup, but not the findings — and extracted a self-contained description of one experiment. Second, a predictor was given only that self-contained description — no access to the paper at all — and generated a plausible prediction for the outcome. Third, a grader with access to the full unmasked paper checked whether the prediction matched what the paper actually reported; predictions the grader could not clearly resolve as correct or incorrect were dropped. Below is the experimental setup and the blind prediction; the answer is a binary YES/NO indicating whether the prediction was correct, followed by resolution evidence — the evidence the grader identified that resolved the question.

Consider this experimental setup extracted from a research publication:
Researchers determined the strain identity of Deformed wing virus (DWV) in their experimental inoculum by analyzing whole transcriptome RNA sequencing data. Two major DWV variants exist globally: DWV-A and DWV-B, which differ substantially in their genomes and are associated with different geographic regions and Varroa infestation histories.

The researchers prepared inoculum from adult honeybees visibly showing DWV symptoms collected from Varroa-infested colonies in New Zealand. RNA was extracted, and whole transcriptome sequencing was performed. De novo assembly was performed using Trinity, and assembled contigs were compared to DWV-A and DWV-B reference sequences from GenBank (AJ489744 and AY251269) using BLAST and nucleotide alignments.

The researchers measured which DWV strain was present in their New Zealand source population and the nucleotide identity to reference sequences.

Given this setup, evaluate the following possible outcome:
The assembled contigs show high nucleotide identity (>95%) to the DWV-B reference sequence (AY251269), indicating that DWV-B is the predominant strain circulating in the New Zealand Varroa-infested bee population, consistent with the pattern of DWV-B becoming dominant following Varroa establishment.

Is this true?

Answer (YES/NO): NO